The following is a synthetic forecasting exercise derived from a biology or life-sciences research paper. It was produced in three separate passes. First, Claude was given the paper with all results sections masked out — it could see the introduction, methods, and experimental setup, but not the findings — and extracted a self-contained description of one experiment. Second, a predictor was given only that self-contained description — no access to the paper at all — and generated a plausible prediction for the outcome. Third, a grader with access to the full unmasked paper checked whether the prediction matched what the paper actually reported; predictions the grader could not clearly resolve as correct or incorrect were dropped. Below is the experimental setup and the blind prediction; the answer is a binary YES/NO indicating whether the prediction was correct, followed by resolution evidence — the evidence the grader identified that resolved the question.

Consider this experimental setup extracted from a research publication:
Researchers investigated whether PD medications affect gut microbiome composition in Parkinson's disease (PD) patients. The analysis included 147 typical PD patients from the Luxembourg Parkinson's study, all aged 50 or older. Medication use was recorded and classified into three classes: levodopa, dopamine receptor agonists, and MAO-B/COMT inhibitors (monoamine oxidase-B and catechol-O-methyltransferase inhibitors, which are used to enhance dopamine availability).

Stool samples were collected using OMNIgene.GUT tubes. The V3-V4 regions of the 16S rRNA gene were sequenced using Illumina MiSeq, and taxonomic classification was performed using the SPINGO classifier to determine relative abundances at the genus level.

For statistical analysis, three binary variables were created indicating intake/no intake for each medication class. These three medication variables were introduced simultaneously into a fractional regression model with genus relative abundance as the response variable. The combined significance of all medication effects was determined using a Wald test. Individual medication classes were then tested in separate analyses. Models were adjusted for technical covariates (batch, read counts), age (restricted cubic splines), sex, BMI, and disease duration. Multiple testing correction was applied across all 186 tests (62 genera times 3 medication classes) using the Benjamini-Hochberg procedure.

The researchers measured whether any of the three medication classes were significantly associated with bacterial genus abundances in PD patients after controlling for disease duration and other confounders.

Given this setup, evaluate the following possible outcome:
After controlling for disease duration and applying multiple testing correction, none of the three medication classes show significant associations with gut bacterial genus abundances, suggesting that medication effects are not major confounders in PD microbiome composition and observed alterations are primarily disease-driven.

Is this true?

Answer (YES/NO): YES